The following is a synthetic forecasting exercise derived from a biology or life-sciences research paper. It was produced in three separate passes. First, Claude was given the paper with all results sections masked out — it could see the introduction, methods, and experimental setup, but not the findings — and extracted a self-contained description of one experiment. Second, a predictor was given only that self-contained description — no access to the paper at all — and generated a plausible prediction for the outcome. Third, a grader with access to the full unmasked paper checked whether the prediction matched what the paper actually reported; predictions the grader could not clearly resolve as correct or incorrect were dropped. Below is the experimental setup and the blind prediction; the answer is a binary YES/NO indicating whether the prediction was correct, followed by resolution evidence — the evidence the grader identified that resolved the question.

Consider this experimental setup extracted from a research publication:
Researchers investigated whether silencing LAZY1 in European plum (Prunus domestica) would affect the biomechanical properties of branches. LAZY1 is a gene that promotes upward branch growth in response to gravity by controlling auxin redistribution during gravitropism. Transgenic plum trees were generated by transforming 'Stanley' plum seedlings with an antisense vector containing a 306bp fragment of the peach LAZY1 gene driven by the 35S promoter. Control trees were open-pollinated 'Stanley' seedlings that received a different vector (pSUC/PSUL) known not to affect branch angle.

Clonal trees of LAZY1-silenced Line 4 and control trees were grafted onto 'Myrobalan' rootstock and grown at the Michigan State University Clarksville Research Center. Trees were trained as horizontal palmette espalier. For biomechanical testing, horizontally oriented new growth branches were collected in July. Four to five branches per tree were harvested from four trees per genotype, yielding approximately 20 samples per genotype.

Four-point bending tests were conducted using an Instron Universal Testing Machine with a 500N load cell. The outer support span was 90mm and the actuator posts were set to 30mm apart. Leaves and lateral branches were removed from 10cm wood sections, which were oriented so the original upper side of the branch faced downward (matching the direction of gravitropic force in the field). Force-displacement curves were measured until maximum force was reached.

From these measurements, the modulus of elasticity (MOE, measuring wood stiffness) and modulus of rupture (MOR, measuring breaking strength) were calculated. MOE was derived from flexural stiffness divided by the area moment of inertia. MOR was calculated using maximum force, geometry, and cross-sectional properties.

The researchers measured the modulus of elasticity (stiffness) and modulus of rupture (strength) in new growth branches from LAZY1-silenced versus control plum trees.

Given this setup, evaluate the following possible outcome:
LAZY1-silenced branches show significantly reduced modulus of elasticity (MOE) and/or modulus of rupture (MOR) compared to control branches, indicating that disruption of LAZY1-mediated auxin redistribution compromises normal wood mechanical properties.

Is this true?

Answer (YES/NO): NO